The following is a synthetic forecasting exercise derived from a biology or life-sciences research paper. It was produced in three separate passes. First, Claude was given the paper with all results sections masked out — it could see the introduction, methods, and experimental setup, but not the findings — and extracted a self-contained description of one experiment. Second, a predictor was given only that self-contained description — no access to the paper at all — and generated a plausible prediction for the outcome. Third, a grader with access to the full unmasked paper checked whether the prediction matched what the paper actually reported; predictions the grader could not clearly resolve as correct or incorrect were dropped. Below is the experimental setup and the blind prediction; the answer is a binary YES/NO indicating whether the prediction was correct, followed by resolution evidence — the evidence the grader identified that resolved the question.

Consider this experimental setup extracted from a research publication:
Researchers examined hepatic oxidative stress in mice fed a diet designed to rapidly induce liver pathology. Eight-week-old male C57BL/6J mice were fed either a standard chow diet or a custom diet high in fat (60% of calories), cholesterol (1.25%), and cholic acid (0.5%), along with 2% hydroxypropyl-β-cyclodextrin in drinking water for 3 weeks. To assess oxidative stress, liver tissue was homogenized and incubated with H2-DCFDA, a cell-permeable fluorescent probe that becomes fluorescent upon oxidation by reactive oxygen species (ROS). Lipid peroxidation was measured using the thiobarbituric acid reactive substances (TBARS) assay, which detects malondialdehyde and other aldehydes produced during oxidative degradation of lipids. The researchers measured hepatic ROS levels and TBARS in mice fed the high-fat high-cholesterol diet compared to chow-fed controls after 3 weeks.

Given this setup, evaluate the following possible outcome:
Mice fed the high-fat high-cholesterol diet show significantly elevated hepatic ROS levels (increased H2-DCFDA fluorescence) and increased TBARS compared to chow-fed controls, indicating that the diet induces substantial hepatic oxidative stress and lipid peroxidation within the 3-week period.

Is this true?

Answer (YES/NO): YES